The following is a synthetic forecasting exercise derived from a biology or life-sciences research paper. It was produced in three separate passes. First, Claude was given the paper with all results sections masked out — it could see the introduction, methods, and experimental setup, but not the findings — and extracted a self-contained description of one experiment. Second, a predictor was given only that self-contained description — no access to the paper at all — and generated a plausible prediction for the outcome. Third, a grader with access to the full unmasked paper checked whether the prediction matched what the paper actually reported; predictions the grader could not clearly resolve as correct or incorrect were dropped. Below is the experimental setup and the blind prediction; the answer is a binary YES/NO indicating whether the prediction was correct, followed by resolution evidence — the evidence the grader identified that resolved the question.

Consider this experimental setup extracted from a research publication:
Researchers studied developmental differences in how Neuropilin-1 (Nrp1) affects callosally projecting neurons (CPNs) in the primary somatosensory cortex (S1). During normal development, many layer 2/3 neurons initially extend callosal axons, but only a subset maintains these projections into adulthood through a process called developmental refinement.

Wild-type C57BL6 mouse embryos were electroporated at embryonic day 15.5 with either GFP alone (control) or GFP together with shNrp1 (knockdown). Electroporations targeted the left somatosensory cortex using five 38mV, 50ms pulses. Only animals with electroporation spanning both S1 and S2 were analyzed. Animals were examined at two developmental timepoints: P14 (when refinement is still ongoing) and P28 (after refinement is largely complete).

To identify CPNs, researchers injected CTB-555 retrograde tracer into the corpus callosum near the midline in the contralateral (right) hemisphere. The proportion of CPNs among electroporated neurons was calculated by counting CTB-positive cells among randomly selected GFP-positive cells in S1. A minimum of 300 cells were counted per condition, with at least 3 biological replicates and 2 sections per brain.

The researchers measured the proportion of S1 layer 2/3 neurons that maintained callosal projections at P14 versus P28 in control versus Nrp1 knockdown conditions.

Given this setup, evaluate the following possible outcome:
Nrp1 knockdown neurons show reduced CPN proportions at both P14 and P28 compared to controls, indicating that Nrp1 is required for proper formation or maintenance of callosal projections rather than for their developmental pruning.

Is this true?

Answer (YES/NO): NO